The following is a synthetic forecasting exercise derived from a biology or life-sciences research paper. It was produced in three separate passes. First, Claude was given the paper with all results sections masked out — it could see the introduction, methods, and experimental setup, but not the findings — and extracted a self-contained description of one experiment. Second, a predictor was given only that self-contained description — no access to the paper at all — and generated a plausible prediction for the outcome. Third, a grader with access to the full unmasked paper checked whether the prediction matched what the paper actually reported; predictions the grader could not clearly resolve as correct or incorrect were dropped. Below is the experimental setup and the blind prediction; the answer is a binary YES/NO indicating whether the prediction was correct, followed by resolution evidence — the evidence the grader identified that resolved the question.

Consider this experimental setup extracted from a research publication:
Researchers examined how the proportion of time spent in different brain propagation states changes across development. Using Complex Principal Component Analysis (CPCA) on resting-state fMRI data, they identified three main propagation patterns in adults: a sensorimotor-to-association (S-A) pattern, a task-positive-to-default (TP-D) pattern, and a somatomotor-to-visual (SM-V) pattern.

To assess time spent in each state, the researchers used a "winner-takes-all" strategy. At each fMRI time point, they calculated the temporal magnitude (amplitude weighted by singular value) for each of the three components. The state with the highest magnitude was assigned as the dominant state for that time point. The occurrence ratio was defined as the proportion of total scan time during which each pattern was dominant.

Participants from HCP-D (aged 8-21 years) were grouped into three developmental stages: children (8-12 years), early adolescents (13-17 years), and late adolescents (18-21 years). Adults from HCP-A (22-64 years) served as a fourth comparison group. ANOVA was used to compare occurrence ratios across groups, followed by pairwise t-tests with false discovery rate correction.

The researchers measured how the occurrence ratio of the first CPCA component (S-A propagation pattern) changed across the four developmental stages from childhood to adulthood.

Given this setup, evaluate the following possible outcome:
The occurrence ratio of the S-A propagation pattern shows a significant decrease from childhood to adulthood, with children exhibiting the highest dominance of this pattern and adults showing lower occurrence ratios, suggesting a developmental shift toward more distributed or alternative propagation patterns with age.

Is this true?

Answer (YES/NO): NO